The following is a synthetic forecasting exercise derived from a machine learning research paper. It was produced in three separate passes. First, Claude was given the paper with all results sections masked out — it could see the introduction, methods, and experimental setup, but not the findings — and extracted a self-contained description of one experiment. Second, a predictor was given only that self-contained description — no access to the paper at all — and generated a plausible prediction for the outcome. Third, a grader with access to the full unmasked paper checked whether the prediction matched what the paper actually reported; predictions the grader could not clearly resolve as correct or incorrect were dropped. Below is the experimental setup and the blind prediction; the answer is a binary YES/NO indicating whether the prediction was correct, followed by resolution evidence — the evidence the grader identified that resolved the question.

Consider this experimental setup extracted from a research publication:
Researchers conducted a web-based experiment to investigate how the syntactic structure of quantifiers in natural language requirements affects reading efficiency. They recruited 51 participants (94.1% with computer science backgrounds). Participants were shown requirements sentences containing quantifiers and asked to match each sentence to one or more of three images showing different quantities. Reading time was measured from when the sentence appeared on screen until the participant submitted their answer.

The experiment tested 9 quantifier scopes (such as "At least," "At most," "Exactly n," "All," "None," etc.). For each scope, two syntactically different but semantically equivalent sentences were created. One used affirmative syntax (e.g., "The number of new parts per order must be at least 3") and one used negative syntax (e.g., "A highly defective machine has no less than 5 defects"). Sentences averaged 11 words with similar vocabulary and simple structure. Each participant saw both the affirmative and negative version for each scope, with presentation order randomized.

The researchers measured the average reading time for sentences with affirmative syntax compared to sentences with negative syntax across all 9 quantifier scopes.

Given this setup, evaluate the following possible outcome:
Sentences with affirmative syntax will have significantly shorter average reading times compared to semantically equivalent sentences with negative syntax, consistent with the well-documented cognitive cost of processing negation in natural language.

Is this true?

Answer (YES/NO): NO